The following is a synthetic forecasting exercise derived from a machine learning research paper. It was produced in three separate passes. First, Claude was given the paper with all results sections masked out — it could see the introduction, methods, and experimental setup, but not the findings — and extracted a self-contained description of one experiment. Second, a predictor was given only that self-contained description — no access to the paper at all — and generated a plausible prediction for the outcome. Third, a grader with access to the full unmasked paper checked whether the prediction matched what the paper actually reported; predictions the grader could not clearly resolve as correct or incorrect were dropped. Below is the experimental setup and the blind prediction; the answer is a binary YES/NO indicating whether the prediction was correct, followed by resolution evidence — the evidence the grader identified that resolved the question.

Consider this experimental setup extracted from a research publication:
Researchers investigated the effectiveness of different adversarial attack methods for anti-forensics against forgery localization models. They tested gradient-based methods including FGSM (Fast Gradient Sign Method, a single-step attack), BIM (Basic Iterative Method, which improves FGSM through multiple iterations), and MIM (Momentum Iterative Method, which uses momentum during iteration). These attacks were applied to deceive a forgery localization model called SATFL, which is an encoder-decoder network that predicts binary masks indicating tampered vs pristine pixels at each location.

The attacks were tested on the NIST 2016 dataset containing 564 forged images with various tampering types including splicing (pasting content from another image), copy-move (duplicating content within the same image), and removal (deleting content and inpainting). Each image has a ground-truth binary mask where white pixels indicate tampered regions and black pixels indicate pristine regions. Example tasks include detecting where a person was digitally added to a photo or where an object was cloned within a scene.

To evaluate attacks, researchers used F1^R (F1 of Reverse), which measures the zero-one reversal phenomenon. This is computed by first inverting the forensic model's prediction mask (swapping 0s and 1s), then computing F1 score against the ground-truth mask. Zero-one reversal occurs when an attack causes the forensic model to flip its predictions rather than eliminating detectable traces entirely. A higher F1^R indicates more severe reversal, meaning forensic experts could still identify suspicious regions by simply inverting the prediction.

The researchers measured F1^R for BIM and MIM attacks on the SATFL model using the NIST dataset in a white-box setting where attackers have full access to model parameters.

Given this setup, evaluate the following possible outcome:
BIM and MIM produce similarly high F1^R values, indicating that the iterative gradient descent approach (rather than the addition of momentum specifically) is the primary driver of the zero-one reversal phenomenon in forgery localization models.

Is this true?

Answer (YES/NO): YES